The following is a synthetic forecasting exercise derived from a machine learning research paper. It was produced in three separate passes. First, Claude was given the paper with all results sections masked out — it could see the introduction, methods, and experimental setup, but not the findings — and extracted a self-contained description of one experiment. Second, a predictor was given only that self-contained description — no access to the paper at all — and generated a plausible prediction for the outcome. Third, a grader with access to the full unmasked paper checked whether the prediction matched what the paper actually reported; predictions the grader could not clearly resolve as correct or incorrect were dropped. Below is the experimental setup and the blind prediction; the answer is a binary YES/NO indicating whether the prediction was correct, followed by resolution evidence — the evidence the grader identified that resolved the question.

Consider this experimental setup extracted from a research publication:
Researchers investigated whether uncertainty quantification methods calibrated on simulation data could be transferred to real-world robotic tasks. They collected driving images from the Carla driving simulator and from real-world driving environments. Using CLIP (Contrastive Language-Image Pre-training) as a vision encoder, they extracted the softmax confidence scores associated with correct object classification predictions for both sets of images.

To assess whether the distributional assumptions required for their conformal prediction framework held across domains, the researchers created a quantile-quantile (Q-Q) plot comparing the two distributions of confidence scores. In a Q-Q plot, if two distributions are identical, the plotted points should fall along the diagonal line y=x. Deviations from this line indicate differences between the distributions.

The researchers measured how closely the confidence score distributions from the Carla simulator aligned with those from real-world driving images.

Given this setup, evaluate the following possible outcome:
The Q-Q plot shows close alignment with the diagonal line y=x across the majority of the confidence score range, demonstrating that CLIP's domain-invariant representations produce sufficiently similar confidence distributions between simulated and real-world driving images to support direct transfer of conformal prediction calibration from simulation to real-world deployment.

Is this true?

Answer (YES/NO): YES